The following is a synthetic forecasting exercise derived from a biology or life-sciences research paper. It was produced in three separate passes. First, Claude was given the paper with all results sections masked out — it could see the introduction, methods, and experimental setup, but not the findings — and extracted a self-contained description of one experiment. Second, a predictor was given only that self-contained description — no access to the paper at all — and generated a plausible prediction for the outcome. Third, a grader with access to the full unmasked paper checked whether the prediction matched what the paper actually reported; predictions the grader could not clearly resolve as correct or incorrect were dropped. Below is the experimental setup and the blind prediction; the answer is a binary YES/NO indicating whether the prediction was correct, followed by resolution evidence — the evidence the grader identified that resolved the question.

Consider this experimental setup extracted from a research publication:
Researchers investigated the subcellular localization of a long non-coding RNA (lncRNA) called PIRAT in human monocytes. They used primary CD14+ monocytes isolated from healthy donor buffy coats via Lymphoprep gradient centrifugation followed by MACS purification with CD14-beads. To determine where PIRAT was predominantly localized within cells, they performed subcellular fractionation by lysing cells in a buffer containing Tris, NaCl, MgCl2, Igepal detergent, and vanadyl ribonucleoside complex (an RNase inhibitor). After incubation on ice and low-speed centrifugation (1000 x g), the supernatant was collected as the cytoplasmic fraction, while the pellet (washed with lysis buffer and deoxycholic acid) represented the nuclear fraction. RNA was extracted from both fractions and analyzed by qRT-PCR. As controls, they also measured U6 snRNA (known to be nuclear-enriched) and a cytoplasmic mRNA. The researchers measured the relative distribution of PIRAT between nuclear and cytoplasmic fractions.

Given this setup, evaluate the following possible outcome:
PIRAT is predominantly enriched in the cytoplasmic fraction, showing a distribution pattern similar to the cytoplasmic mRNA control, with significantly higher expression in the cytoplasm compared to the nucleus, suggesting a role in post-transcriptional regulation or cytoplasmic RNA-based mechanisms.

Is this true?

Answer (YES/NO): NO